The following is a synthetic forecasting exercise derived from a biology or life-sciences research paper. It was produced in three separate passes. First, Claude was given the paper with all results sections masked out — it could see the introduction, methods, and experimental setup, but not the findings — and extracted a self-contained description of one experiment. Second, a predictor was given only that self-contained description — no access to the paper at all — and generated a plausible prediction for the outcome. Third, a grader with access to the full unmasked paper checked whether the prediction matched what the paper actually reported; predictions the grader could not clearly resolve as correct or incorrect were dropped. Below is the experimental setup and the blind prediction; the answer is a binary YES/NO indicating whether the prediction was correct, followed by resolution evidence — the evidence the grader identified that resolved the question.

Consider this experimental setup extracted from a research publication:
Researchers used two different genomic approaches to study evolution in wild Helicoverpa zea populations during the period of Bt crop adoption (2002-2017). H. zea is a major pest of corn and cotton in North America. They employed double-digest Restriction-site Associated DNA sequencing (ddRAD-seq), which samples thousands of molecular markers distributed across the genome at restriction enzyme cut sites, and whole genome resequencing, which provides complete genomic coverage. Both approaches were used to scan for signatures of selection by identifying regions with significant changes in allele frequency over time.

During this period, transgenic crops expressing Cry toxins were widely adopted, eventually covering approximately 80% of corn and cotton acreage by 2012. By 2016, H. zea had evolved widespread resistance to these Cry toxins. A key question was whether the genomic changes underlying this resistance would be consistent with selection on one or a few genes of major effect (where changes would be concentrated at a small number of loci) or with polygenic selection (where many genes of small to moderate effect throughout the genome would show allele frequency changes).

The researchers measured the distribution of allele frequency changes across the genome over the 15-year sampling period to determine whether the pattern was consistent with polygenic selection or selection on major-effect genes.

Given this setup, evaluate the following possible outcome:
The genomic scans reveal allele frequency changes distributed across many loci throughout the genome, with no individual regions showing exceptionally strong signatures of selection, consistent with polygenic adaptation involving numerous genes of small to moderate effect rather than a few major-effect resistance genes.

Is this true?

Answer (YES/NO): NO